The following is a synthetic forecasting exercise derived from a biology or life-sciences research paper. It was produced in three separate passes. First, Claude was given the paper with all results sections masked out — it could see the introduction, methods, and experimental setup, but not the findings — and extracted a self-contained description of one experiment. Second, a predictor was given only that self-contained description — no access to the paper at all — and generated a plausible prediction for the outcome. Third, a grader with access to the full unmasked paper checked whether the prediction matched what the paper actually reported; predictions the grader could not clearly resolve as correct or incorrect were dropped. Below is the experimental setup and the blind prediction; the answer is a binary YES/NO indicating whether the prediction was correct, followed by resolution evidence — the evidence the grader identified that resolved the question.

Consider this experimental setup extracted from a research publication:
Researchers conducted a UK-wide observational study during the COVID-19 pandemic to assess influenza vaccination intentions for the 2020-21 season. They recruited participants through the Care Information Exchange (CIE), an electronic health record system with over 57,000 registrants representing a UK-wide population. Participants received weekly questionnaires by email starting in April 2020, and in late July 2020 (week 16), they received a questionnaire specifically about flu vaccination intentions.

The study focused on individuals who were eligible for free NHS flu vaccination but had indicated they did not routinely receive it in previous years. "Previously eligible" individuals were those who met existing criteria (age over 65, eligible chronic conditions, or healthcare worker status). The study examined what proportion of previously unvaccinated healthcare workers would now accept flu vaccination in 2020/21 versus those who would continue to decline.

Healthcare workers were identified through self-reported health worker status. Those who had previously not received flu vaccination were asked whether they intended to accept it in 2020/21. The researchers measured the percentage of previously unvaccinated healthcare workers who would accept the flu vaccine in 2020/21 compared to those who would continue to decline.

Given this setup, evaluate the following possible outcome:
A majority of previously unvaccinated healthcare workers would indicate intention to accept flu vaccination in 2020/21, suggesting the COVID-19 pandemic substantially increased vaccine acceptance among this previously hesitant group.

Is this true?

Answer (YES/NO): YES